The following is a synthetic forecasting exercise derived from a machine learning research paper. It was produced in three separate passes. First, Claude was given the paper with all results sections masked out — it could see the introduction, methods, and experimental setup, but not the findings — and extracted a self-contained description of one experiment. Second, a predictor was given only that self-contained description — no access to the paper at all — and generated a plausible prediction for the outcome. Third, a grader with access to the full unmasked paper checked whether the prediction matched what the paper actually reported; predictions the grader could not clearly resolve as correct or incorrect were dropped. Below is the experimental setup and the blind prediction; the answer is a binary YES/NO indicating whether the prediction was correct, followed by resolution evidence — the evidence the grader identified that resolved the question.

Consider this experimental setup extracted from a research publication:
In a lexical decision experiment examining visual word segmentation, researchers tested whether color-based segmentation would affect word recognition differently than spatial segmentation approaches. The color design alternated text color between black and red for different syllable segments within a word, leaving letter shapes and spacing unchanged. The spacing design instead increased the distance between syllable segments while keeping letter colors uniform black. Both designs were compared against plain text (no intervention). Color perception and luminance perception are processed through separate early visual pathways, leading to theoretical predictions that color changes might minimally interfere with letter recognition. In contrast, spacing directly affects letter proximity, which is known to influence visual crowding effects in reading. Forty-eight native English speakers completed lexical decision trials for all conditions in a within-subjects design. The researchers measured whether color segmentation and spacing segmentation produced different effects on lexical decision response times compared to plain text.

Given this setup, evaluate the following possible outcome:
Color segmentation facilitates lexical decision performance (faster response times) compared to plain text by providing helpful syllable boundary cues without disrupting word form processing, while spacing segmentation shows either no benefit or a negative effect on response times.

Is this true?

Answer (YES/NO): NO